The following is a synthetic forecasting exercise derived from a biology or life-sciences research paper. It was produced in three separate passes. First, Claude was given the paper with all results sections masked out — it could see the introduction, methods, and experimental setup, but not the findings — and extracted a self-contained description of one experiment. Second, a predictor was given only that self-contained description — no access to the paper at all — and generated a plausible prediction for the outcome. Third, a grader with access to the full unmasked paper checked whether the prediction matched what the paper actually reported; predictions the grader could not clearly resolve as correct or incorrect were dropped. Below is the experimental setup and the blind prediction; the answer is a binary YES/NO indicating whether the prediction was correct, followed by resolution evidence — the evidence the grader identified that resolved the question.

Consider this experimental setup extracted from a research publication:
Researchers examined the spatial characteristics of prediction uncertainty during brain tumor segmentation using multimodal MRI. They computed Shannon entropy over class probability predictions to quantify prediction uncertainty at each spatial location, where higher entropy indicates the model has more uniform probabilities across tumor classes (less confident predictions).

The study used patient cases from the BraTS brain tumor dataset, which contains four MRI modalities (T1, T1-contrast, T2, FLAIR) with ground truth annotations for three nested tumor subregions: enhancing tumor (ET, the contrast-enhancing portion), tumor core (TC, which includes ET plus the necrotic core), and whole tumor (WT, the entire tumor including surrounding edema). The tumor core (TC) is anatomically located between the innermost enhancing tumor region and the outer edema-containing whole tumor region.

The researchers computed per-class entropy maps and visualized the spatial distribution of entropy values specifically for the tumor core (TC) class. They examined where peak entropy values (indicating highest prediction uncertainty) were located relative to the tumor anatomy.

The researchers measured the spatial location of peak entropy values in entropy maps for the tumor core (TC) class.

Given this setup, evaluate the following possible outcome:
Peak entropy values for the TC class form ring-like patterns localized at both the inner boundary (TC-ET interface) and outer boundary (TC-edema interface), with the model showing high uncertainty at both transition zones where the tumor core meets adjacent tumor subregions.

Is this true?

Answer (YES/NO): NO